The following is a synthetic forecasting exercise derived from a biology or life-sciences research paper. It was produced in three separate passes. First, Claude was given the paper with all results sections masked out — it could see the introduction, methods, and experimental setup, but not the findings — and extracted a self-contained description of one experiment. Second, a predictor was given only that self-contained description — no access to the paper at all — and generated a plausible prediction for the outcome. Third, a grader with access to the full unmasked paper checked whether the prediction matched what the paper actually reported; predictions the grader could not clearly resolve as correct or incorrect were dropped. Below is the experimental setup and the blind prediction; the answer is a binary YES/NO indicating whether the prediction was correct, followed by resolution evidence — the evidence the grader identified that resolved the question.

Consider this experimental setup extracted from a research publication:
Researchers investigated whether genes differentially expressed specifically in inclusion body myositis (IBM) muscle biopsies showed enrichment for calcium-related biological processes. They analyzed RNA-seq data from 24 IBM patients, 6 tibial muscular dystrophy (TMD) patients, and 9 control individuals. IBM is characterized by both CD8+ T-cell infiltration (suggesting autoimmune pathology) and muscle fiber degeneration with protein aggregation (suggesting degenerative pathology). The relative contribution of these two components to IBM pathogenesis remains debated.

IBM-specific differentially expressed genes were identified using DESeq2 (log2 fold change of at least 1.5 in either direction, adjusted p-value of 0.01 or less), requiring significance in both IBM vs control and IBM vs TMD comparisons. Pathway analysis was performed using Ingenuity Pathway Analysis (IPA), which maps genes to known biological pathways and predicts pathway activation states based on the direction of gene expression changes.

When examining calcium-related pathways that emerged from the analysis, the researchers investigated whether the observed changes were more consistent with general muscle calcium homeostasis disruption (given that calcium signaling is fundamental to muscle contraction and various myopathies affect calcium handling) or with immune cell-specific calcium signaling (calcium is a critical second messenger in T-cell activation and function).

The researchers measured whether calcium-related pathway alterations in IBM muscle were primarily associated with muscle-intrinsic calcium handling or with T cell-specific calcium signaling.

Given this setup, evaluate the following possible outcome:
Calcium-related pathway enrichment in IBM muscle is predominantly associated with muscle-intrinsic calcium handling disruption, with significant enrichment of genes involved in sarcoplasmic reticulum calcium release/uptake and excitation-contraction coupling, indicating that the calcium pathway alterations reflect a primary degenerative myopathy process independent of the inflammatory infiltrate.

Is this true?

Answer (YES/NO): NO